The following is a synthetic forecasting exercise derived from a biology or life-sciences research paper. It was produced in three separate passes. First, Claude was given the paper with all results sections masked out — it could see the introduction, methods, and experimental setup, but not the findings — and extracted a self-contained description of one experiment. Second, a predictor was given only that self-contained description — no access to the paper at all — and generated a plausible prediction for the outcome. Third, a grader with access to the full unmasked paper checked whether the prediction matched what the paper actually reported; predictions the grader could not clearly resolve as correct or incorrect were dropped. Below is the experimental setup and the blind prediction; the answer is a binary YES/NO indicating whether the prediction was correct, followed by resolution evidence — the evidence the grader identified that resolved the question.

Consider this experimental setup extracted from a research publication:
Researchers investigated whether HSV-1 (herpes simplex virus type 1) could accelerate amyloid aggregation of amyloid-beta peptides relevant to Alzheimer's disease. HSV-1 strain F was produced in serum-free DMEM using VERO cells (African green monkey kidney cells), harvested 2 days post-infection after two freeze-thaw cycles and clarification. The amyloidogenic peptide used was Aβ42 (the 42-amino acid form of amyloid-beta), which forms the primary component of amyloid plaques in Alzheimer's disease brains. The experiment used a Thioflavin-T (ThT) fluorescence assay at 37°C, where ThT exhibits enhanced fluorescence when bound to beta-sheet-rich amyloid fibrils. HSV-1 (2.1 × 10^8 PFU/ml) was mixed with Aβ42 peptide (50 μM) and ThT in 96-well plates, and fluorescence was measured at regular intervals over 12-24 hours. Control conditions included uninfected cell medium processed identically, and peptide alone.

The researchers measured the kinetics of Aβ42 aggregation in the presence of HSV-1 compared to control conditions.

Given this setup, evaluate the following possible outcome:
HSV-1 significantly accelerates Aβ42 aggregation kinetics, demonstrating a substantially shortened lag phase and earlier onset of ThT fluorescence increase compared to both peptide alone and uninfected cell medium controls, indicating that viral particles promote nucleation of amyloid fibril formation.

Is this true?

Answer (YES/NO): YES